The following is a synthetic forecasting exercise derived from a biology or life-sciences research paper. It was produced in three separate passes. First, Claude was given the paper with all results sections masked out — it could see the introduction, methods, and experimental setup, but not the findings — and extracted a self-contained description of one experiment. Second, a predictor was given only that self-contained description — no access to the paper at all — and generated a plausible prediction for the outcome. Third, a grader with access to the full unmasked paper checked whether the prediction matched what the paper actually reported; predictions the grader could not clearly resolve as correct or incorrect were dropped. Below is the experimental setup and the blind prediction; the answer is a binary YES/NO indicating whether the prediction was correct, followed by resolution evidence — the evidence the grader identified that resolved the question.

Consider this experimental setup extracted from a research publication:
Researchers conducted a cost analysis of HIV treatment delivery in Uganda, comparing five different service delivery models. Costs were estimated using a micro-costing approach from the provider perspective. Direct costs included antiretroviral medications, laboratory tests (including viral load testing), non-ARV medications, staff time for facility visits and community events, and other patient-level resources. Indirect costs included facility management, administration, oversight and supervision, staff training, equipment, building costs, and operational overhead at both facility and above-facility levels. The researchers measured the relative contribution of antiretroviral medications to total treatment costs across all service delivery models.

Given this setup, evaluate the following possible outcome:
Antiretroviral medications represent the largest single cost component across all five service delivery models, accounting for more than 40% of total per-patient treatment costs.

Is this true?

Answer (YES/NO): YES